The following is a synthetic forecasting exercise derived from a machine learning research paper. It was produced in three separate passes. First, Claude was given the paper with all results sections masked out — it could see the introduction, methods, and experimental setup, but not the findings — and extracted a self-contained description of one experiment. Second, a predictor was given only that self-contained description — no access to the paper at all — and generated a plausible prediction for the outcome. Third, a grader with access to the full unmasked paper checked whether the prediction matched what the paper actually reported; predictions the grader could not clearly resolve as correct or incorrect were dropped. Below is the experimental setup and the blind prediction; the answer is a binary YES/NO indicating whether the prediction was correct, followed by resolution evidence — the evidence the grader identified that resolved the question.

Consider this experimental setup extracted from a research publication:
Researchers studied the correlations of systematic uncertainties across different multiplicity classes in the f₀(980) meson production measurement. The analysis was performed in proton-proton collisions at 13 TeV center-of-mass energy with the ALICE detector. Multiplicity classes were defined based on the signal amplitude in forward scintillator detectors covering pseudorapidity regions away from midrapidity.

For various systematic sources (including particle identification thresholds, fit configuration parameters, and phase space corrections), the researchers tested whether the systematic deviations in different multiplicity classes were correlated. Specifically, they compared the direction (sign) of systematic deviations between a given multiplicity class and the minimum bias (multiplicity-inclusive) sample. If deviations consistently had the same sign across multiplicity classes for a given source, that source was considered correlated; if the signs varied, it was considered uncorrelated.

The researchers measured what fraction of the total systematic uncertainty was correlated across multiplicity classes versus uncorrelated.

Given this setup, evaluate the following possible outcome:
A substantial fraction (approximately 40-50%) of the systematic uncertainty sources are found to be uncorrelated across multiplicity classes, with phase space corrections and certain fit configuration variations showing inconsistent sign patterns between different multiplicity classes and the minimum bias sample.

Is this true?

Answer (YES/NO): YES